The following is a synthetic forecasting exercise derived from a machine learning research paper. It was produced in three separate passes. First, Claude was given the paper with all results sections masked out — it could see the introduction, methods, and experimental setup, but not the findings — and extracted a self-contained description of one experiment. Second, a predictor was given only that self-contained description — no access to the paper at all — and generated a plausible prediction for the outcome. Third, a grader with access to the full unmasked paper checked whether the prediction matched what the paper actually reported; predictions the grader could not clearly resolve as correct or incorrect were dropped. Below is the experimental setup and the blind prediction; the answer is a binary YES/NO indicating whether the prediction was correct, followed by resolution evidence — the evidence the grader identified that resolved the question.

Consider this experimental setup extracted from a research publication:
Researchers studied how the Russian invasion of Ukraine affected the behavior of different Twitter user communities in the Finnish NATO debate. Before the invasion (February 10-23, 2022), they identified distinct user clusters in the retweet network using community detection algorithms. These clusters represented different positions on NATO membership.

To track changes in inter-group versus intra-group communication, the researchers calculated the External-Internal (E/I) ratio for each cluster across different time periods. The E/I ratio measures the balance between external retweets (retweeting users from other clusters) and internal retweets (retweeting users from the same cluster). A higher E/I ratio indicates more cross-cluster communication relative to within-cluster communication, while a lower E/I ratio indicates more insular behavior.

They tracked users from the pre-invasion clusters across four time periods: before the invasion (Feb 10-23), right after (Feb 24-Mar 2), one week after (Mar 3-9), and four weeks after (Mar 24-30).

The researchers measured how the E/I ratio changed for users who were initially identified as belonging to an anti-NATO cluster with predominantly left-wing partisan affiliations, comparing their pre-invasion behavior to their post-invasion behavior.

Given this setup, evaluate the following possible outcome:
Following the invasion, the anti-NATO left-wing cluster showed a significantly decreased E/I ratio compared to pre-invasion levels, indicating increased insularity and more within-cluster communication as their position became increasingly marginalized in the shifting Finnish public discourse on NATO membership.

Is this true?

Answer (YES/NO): NO